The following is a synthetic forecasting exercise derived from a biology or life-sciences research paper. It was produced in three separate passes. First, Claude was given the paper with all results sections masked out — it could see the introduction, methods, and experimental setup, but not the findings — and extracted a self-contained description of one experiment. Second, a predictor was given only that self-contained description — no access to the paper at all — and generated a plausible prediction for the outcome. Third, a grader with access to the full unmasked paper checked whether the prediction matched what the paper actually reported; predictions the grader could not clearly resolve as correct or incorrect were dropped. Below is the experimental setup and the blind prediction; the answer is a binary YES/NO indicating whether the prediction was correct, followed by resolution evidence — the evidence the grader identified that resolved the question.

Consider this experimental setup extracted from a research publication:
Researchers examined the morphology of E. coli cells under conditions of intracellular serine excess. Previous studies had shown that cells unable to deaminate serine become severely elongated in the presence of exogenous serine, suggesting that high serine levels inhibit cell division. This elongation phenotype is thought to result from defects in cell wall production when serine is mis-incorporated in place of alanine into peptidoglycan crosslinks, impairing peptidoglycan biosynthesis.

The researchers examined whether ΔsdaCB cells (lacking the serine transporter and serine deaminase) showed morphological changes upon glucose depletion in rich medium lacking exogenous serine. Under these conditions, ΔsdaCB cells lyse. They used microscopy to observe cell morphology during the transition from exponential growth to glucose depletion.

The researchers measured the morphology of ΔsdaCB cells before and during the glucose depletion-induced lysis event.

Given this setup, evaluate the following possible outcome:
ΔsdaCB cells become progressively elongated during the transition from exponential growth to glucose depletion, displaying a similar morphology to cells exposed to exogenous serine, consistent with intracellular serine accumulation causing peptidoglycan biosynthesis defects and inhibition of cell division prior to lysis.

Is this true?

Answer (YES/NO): NO